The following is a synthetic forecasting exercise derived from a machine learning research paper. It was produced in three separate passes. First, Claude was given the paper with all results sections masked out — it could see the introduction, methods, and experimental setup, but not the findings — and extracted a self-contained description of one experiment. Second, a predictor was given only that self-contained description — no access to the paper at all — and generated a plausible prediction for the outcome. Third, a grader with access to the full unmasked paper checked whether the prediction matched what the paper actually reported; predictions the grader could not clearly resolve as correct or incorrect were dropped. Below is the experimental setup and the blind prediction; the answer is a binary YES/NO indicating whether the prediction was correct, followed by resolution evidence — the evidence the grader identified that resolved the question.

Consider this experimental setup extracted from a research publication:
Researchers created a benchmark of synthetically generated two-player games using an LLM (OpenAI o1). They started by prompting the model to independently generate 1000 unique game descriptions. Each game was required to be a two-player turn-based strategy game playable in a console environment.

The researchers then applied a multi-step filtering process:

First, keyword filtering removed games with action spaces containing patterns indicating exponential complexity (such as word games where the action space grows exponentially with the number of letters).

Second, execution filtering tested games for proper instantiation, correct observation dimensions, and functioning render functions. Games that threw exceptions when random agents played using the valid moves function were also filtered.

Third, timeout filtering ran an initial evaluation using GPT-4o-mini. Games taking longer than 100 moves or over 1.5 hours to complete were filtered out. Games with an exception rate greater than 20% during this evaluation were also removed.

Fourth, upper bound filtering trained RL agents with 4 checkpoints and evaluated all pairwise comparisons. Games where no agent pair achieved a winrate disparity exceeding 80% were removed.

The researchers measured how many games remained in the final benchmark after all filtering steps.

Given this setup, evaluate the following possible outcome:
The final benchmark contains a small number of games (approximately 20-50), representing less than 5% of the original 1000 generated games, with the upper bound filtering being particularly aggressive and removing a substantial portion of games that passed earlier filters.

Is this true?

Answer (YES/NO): NO